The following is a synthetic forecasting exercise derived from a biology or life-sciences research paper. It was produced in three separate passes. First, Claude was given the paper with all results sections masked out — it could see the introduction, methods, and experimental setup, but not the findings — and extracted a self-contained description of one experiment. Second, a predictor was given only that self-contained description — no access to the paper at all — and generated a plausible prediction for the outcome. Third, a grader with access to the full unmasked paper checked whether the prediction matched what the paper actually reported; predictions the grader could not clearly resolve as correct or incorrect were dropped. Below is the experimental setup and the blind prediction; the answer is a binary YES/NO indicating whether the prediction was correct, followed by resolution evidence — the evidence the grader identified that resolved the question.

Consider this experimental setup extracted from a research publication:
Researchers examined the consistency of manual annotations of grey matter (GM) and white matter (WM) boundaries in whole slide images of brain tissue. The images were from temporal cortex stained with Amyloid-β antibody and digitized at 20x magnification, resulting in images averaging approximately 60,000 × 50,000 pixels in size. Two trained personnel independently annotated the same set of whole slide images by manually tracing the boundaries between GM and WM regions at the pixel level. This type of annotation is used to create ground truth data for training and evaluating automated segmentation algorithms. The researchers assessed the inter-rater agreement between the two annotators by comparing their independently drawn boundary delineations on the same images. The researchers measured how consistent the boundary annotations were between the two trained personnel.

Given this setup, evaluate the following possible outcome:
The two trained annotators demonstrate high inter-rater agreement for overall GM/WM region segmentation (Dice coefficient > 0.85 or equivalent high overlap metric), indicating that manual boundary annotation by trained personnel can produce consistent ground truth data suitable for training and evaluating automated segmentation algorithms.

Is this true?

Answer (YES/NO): NO